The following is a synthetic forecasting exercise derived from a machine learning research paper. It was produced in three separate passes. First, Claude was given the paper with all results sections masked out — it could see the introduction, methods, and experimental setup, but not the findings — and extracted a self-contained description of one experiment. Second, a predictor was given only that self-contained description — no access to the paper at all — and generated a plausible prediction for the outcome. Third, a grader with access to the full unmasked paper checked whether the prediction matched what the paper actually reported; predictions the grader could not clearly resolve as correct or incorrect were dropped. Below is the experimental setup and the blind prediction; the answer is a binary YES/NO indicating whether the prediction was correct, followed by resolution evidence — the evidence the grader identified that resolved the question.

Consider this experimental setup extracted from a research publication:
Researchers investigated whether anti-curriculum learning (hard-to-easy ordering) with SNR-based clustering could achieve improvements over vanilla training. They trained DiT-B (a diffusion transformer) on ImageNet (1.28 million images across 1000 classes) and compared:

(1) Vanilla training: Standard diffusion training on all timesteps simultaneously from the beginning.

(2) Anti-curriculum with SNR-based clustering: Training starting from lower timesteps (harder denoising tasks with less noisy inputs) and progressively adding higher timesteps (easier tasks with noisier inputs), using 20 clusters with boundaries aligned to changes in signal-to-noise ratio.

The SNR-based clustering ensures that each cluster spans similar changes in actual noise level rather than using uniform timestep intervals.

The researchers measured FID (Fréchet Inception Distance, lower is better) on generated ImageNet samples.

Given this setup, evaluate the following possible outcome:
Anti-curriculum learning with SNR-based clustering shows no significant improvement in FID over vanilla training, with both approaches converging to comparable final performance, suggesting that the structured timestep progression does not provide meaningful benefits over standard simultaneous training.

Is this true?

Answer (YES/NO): NO